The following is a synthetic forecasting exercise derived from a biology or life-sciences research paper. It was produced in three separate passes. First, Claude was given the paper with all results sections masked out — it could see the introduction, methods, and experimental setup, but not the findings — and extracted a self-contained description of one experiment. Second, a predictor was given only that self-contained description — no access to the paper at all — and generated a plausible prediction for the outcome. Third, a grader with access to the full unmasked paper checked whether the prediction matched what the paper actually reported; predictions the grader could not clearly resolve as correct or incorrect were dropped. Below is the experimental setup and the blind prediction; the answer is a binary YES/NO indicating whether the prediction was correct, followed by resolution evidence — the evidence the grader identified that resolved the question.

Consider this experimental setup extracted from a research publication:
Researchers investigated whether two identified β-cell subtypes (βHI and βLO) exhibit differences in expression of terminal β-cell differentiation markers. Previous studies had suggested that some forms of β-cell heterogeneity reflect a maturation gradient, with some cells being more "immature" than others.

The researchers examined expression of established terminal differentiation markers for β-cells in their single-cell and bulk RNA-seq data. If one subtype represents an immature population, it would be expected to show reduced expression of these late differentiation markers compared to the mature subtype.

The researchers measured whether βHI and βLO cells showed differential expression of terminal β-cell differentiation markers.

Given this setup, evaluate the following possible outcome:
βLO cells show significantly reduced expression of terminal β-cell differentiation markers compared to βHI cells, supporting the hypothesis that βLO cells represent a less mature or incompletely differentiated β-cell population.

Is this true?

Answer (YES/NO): NO